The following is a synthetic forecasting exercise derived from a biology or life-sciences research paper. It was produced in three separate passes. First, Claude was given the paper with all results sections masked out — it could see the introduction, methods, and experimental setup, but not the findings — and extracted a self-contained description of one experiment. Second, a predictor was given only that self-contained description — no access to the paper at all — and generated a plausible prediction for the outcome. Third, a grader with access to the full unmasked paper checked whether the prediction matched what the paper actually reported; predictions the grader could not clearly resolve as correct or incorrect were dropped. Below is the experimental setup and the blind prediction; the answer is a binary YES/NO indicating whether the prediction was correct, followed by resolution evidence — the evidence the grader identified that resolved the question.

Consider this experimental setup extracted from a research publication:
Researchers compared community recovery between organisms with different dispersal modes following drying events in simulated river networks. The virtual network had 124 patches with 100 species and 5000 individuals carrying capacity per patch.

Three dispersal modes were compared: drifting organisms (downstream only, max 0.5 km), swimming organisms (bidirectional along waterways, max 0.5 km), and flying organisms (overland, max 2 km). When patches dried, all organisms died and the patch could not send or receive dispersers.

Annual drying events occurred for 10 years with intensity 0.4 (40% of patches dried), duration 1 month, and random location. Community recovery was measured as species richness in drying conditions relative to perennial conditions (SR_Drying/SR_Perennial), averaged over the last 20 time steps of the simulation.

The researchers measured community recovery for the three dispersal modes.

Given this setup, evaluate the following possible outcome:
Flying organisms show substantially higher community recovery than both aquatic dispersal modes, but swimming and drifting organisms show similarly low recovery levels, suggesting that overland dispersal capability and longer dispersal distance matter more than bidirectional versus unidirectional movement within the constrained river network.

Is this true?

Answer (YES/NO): NO